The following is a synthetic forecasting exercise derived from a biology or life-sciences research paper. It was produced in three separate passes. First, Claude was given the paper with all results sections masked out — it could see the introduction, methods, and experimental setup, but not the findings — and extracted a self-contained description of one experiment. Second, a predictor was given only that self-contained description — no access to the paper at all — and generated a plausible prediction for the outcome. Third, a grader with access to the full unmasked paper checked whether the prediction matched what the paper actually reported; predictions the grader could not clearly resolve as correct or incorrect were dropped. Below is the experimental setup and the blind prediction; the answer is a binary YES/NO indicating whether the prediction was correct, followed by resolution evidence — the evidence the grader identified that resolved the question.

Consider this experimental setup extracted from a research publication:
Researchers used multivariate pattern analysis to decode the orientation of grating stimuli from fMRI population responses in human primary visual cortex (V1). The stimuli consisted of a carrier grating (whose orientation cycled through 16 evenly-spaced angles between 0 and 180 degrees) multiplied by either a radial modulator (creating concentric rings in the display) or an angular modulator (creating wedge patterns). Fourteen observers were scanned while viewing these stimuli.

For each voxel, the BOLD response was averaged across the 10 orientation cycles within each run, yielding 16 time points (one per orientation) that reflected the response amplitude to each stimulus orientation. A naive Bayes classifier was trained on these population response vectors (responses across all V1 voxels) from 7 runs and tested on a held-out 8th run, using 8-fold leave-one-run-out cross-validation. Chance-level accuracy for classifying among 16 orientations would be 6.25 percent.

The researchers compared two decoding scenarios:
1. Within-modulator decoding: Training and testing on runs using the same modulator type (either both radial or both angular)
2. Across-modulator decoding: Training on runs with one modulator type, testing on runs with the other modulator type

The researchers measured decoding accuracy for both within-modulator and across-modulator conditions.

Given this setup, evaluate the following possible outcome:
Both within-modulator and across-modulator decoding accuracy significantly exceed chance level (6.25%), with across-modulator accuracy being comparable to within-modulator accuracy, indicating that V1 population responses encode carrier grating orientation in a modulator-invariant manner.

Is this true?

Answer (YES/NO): NO